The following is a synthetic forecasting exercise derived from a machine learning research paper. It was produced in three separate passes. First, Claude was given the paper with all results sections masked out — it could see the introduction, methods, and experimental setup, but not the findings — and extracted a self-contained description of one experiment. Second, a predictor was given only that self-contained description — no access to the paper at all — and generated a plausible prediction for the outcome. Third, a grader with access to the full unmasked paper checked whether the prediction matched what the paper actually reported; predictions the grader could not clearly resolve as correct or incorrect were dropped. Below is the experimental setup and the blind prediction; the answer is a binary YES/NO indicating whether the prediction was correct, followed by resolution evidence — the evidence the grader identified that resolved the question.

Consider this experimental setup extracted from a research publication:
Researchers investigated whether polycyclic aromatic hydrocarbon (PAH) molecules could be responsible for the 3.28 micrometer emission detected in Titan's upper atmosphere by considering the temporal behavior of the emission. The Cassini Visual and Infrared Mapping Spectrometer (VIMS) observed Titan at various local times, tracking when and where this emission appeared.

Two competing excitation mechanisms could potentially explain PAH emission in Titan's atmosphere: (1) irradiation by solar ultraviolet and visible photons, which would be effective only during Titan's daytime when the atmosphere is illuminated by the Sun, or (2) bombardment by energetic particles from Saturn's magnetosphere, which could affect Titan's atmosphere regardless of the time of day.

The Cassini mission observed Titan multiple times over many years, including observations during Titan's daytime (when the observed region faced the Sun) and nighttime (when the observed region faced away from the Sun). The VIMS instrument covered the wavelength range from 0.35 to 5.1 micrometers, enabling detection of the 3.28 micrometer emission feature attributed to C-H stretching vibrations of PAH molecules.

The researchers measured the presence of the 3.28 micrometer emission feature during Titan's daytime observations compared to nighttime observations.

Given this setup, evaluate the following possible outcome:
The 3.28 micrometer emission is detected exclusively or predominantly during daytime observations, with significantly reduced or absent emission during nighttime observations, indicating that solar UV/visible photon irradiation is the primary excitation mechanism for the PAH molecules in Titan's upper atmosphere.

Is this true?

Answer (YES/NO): YES